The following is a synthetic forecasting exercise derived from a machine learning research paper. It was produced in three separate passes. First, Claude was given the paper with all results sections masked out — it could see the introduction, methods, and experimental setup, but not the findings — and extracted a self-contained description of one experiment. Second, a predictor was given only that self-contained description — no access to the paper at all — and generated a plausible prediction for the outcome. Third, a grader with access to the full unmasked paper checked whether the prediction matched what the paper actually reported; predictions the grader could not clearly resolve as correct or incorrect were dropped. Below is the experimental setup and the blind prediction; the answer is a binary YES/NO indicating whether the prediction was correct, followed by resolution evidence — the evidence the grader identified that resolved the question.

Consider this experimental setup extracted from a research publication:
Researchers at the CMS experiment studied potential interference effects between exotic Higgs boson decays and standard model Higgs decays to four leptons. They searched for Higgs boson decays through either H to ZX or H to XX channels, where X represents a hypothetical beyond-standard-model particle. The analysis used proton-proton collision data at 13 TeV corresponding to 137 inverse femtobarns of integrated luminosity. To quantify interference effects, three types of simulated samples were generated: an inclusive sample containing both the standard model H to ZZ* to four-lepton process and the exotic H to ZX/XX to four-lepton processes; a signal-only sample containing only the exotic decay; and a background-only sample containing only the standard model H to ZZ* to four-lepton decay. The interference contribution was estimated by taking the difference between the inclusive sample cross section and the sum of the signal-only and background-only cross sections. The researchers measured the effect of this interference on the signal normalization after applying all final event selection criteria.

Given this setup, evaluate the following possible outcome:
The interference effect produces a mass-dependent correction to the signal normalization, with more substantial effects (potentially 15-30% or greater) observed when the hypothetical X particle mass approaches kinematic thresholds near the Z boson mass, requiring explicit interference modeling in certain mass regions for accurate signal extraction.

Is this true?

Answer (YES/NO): NO